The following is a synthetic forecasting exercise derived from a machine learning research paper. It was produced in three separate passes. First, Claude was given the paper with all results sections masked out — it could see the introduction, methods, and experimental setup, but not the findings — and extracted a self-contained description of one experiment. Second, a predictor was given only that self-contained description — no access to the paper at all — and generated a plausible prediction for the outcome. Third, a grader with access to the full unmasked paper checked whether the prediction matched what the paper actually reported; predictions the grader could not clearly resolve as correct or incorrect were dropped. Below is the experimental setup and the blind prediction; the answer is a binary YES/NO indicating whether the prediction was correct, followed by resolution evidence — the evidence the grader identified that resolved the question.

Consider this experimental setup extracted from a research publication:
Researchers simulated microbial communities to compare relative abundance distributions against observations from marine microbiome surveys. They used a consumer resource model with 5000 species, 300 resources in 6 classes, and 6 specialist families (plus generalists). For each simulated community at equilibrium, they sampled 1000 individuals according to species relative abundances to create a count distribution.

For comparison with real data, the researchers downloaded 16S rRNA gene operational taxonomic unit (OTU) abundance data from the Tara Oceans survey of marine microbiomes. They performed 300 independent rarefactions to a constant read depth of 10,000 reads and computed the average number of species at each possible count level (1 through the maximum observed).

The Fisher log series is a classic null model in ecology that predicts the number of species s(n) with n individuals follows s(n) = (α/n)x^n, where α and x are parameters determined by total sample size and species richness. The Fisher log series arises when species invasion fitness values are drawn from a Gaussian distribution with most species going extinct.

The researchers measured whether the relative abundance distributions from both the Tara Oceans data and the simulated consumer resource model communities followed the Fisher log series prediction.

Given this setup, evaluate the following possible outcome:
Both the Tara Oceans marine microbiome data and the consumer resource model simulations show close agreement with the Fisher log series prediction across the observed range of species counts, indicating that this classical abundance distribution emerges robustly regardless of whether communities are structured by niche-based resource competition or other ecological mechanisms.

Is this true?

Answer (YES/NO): NO